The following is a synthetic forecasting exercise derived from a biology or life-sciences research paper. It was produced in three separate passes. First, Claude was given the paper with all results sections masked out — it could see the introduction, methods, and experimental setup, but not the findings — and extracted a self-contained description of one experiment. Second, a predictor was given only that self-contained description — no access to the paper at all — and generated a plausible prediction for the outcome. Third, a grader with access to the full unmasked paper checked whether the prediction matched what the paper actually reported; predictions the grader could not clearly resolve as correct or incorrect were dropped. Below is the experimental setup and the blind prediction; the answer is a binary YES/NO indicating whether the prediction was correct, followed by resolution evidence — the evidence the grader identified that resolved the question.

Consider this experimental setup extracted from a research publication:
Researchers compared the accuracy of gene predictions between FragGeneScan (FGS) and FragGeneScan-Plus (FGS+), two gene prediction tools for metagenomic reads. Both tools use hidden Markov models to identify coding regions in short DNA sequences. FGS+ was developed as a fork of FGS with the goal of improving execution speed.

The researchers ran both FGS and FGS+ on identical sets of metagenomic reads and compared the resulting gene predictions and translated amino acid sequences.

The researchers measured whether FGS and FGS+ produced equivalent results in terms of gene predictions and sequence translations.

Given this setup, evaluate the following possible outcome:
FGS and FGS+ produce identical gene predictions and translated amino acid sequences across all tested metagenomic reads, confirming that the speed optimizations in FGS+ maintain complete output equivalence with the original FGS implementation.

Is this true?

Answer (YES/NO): NO